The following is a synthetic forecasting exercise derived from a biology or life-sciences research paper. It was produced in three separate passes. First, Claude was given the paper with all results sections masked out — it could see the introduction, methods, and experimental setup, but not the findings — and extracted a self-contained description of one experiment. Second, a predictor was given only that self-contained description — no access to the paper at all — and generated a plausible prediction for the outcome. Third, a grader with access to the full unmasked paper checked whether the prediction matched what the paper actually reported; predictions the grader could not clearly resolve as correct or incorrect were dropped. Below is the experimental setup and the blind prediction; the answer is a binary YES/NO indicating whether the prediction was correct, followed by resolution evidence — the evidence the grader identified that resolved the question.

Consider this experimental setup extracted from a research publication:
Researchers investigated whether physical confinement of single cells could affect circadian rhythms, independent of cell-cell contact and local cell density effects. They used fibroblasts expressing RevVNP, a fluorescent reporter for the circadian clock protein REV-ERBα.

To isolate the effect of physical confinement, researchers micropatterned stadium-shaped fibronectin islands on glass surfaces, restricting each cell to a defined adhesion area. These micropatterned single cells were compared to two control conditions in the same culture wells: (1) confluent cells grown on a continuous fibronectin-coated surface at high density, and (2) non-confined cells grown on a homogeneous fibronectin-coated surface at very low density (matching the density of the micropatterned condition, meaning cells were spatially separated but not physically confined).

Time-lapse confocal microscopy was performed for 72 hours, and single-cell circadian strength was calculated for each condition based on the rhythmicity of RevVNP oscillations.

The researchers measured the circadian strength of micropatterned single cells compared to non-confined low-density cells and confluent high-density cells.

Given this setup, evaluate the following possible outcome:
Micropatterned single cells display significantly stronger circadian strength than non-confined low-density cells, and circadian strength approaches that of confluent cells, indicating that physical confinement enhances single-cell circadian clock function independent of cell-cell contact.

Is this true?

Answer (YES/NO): YES